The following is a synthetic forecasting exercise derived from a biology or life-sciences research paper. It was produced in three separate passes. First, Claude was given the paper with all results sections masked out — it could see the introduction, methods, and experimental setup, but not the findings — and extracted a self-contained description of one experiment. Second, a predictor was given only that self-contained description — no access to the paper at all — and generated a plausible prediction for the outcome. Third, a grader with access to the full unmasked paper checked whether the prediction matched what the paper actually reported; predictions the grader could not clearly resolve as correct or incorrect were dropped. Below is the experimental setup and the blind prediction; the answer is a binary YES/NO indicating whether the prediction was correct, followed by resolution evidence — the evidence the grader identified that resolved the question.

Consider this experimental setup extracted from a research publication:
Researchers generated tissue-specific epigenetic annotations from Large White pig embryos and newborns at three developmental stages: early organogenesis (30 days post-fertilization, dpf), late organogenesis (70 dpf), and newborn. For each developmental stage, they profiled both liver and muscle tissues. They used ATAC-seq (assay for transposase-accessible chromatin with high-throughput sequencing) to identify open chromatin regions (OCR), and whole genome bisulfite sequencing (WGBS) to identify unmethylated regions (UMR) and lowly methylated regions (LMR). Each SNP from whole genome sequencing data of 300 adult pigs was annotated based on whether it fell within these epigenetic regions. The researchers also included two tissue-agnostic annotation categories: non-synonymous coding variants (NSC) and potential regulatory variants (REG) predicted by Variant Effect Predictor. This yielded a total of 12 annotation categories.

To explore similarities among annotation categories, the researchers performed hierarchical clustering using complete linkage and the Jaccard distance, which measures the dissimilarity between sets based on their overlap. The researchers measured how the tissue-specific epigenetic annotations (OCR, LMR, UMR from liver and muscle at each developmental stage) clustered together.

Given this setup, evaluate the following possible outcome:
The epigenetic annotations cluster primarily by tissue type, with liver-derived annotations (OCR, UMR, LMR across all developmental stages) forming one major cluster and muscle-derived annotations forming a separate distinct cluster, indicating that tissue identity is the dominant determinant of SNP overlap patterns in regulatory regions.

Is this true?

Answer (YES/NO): NO